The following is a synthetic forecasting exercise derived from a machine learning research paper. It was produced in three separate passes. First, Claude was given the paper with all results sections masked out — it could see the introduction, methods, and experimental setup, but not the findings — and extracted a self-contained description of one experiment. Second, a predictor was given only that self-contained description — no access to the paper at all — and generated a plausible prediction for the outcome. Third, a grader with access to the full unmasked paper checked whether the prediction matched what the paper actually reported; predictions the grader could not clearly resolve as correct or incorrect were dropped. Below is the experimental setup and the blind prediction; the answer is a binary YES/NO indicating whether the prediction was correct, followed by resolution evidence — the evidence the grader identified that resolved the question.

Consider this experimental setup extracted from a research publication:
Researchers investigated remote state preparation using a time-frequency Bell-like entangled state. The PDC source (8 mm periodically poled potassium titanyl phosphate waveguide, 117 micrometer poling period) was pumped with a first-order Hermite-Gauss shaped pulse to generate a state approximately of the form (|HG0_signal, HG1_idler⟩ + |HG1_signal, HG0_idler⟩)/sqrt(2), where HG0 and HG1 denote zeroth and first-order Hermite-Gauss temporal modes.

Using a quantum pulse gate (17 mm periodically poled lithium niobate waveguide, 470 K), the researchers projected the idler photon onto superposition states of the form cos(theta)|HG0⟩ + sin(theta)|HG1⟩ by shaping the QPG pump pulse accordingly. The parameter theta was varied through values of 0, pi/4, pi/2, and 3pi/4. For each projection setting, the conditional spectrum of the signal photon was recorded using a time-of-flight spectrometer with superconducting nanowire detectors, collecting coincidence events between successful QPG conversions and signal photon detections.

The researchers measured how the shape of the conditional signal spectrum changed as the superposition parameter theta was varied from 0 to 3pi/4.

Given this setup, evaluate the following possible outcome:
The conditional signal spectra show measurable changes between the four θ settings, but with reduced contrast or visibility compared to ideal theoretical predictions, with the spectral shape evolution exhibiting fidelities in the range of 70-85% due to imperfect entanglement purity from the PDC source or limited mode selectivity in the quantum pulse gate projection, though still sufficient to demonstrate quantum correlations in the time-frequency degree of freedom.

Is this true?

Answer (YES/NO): NO